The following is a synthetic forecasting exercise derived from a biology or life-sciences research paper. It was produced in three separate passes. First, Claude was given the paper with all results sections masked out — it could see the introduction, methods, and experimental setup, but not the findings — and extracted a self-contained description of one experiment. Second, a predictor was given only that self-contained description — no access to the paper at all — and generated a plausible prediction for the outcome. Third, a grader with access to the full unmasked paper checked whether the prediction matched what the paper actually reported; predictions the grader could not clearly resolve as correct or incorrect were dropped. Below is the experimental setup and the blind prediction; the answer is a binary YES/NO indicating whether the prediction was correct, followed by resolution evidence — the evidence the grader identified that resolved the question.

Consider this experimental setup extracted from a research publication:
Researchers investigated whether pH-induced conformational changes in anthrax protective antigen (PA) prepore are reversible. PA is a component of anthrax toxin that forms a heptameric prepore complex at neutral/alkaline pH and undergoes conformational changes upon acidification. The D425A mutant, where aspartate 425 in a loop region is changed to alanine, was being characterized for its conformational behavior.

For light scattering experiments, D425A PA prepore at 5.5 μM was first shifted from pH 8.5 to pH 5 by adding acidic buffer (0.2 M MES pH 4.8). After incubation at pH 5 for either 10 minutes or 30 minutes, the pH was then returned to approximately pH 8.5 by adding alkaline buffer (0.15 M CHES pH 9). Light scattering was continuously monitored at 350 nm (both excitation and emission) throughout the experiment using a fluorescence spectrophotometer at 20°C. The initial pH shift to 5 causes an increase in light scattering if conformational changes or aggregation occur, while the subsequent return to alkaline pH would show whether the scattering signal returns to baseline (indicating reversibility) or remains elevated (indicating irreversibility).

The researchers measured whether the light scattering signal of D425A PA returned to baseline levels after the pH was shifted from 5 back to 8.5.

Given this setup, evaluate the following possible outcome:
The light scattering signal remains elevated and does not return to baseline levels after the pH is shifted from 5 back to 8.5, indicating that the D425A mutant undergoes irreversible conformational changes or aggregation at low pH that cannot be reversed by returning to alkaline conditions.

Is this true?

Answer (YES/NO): NO